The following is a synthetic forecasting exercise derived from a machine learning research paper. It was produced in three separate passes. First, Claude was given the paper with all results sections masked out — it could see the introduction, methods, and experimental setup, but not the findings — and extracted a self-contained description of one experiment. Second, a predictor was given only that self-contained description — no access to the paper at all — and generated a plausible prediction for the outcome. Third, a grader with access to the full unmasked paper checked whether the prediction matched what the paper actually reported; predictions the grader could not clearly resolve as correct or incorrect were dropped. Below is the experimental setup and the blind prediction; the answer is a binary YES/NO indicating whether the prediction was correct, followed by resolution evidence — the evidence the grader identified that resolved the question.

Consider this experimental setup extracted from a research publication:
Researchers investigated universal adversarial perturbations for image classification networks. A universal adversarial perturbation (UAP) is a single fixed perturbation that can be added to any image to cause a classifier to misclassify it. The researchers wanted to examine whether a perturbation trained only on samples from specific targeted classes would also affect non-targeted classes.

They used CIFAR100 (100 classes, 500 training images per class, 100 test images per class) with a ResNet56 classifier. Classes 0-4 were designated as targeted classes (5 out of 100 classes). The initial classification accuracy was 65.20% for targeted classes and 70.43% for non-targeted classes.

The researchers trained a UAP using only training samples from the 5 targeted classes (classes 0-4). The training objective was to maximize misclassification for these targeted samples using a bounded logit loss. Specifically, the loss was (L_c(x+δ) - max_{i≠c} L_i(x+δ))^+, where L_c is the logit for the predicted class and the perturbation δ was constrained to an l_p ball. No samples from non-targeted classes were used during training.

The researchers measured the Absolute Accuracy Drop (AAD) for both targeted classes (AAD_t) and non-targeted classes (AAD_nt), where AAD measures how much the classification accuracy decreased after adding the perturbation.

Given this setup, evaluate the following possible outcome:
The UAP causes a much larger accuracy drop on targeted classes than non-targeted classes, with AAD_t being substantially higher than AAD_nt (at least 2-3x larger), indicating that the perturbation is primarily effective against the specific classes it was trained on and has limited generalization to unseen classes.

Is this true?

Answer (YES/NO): NO